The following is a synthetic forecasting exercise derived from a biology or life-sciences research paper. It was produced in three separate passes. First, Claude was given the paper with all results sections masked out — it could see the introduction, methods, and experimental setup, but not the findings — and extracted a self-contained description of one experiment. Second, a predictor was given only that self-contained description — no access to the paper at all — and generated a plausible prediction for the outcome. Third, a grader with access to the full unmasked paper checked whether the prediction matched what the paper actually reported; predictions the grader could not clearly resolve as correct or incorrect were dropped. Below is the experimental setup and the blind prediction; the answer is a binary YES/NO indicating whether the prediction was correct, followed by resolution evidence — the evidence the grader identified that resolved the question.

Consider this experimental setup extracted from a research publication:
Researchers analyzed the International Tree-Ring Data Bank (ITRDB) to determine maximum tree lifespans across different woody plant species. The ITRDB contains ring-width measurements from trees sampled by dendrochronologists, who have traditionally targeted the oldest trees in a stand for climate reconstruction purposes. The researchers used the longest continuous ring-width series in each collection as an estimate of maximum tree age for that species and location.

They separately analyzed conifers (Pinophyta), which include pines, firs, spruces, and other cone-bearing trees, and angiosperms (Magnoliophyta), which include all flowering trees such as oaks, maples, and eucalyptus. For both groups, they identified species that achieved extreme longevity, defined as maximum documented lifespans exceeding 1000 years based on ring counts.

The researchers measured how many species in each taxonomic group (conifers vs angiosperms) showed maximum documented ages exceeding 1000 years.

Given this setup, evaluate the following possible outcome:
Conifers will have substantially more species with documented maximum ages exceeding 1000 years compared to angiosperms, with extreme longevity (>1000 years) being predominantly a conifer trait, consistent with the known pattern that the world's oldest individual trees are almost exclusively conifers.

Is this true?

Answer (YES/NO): YES